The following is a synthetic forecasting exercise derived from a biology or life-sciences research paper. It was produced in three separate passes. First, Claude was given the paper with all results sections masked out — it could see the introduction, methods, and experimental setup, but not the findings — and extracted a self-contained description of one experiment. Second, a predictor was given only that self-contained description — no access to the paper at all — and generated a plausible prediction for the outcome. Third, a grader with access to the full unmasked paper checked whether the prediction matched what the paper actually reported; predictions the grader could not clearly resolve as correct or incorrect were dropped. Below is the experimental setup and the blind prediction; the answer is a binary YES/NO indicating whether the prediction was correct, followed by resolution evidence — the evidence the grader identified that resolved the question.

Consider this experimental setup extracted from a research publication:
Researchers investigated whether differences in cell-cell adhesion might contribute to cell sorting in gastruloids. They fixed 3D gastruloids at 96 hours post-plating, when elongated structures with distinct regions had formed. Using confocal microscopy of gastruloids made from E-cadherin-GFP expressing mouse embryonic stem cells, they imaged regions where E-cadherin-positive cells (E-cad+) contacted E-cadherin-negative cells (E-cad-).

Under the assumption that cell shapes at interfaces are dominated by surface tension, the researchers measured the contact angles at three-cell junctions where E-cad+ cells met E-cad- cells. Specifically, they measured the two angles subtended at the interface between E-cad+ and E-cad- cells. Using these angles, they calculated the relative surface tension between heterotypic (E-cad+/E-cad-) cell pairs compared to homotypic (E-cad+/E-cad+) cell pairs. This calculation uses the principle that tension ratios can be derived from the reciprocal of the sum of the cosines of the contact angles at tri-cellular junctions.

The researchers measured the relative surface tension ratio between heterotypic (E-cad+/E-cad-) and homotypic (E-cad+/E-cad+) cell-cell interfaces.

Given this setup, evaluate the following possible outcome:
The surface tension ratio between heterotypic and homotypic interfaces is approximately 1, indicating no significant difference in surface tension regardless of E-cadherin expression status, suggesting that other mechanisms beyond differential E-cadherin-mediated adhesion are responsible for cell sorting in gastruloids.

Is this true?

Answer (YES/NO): NO